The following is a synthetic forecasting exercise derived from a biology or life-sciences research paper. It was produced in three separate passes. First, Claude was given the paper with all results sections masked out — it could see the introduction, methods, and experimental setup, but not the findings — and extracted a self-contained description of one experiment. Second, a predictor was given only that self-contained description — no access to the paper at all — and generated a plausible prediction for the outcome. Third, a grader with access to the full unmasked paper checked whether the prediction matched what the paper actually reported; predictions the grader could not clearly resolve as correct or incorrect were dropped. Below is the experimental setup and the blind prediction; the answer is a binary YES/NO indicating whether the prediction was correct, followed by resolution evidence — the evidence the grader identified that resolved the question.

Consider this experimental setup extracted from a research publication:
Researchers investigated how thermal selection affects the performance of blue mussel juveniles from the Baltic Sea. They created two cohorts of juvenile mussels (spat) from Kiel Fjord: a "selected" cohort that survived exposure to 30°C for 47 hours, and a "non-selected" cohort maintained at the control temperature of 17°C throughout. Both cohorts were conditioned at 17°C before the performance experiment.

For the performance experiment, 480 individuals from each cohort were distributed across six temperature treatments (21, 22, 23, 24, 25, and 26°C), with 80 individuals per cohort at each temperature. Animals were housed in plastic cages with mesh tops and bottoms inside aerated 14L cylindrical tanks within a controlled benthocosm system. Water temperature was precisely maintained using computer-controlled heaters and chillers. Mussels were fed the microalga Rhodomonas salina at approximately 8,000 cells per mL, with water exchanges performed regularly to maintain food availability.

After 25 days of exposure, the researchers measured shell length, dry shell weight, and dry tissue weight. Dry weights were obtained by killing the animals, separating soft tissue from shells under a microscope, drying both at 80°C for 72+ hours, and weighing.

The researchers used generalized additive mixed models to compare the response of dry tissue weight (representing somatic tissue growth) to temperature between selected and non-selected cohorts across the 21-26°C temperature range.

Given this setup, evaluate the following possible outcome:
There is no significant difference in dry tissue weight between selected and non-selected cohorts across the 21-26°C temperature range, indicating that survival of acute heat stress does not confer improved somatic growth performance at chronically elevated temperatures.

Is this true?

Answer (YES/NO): NO